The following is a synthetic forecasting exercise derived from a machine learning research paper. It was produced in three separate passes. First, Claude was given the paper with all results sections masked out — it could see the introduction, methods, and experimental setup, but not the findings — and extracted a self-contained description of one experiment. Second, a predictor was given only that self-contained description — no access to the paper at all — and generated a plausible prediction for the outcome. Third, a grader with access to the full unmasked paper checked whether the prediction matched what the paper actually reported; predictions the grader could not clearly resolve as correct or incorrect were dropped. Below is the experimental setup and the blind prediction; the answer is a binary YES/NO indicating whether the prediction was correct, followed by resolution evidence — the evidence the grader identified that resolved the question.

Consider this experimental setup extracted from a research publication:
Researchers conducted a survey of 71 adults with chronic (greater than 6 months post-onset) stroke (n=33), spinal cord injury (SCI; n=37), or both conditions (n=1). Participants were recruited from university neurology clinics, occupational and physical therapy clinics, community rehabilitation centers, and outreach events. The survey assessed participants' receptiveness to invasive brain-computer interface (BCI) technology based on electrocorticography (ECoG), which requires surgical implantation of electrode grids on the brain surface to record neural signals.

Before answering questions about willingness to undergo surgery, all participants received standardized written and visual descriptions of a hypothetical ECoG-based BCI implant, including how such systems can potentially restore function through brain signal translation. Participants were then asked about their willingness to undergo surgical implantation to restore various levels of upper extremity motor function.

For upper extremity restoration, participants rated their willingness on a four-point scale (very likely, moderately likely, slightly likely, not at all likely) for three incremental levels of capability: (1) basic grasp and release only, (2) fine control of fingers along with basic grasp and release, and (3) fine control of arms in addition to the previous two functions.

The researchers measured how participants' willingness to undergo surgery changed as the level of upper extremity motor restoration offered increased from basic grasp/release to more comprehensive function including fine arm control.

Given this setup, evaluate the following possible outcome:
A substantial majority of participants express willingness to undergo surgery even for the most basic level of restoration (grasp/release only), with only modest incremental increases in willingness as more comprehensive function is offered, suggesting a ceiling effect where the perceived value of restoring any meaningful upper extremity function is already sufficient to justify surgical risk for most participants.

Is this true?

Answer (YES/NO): YES